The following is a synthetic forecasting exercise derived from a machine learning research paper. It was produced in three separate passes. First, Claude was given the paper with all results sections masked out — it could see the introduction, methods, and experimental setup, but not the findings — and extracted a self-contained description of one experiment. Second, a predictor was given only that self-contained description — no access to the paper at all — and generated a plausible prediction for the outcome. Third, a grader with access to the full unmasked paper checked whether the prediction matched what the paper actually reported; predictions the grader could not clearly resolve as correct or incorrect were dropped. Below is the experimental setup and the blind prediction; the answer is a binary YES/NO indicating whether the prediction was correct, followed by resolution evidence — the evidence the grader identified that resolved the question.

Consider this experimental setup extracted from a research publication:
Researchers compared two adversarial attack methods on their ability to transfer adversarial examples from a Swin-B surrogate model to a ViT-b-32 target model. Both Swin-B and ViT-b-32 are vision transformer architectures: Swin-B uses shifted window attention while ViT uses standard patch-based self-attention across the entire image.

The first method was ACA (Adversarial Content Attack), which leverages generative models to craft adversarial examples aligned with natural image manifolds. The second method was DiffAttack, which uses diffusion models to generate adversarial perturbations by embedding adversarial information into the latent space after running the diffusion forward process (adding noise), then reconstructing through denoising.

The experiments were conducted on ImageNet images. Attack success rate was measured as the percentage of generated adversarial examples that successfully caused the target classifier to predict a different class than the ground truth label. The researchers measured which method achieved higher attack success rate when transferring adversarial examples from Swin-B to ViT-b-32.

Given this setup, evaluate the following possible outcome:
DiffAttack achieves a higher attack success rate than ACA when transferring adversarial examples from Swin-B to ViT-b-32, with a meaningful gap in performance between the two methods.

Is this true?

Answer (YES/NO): NO